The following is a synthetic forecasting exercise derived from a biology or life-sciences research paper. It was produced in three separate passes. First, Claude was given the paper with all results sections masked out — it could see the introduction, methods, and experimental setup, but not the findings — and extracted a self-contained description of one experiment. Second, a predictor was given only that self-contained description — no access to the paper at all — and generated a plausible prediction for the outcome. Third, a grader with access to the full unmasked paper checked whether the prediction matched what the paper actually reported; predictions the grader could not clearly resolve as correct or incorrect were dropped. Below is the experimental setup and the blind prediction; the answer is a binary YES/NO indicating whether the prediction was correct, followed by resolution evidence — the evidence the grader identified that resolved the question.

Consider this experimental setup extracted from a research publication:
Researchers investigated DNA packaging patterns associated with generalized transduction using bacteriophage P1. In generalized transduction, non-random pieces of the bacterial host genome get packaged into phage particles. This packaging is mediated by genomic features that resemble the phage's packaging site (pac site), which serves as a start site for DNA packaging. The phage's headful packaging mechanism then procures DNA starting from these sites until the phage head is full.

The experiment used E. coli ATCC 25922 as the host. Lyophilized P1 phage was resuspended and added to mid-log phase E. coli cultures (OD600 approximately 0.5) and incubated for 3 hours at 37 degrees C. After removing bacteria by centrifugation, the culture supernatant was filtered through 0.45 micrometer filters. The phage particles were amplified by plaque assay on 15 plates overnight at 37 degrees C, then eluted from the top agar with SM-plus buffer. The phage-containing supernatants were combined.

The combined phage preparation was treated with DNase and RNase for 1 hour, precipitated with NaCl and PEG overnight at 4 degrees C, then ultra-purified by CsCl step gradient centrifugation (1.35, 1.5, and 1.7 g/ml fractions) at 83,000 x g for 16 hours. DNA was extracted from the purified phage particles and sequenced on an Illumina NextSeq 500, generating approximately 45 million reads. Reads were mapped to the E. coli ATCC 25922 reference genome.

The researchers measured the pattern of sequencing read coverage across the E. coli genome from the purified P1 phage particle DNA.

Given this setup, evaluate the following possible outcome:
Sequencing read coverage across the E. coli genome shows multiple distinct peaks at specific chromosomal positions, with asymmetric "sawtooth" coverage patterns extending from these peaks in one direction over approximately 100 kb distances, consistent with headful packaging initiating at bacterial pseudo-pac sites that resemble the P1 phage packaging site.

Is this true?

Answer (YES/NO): NO